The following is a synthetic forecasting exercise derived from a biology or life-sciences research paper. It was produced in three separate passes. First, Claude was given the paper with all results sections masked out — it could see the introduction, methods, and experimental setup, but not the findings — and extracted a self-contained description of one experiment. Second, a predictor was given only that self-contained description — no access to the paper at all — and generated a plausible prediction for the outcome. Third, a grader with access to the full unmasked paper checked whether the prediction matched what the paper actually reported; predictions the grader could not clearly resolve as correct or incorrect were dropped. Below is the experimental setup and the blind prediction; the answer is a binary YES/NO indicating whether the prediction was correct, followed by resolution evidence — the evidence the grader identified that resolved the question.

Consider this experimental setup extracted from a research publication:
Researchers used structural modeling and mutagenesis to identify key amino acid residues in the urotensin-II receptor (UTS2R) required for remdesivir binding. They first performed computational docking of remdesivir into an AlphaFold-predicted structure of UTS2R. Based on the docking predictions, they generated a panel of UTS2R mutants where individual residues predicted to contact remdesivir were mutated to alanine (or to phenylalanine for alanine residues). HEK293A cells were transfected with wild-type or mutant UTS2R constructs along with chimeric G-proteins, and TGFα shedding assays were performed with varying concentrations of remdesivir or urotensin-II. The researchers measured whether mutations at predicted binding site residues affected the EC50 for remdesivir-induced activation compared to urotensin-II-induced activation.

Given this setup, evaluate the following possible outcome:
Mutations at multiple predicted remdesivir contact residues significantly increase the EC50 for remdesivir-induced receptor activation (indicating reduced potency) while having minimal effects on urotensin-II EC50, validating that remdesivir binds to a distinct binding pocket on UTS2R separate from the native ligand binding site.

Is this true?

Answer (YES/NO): NO